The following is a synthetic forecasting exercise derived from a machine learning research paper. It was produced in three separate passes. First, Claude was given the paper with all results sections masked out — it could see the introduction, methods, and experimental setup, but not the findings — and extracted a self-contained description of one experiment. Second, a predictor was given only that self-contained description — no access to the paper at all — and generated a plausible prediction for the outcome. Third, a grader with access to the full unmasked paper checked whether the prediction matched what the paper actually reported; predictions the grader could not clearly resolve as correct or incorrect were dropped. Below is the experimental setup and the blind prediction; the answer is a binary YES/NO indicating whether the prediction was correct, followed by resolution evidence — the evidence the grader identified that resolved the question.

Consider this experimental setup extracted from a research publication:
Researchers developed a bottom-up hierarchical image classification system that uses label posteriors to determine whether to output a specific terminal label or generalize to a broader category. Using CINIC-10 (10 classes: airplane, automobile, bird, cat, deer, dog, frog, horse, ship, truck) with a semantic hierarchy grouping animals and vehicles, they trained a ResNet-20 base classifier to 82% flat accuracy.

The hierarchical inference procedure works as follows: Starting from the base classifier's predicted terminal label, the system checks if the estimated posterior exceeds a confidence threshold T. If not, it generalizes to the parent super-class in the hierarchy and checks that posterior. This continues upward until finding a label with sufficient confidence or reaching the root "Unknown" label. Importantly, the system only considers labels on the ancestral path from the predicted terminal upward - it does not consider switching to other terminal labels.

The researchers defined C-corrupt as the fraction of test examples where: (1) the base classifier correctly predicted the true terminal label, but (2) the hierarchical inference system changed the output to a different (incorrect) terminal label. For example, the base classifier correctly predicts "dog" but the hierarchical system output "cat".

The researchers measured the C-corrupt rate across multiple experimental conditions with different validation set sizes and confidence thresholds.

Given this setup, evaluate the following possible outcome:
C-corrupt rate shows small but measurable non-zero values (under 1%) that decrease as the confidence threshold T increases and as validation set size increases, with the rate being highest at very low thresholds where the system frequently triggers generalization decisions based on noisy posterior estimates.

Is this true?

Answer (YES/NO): NO